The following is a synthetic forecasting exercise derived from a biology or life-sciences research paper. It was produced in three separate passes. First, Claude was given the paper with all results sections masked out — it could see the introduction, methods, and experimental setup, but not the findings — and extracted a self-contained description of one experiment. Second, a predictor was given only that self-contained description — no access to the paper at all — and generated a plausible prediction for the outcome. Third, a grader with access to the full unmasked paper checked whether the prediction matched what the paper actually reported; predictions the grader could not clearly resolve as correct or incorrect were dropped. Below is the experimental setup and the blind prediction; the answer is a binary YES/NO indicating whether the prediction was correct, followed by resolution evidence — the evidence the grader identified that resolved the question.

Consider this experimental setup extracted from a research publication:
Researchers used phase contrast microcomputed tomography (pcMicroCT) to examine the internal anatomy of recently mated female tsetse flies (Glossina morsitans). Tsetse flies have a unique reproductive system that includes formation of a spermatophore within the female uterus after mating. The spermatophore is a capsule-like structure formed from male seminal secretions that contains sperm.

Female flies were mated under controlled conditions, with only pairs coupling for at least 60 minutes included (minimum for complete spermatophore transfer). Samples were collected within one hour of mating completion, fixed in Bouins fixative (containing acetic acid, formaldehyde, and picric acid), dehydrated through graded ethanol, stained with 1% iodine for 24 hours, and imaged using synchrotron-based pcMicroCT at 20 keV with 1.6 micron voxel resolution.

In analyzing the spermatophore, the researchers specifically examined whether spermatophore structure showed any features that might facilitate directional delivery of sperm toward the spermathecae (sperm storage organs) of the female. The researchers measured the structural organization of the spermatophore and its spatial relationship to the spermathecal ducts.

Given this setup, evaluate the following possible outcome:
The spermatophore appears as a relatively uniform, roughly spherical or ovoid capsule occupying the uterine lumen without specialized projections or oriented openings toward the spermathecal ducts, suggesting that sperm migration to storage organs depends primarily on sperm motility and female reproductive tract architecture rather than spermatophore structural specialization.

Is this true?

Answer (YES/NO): NO